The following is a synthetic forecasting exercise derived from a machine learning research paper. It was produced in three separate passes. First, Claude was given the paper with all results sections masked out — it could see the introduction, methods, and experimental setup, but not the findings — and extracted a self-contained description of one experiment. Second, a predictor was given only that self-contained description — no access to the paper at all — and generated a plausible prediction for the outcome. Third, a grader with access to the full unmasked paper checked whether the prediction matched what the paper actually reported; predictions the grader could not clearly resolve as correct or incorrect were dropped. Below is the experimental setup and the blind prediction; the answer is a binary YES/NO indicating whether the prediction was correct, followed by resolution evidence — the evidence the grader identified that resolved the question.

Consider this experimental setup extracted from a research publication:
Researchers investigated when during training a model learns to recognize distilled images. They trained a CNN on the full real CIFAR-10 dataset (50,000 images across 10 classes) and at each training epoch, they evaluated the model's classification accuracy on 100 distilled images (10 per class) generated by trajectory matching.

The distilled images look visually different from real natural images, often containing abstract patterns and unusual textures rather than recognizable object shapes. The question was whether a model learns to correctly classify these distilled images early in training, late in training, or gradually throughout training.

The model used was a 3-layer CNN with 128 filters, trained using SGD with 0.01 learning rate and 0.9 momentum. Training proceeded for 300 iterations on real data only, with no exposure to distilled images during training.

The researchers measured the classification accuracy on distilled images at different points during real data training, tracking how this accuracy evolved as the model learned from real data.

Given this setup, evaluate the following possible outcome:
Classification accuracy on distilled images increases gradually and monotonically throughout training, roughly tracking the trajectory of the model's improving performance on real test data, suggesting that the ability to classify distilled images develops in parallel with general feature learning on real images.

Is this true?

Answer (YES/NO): NO